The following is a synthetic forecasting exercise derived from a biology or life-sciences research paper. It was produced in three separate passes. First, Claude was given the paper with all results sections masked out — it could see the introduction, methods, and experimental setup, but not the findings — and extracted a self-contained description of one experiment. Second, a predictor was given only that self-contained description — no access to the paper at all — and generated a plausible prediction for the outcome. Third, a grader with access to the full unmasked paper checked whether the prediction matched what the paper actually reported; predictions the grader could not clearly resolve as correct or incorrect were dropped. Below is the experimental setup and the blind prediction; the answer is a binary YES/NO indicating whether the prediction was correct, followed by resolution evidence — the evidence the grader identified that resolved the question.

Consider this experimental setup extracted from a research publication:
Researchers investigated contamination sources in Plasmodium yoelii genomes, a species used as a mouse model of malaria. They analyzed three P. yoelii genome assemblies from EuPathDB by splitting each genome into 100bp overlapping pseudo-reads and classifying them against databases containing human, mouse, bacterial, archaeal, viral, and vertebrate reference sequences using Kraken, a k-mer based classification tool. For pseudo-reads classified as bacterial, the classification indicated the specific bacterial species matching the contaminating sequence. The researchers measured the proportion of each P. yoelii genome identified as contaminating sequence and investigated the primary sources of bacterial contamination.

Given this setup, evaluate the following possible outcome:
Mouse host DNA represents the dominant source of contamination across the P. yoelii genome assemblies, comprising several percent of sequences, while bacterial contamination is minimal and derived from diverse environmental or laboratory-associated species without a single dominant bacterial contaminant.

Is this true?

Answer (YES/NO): NO